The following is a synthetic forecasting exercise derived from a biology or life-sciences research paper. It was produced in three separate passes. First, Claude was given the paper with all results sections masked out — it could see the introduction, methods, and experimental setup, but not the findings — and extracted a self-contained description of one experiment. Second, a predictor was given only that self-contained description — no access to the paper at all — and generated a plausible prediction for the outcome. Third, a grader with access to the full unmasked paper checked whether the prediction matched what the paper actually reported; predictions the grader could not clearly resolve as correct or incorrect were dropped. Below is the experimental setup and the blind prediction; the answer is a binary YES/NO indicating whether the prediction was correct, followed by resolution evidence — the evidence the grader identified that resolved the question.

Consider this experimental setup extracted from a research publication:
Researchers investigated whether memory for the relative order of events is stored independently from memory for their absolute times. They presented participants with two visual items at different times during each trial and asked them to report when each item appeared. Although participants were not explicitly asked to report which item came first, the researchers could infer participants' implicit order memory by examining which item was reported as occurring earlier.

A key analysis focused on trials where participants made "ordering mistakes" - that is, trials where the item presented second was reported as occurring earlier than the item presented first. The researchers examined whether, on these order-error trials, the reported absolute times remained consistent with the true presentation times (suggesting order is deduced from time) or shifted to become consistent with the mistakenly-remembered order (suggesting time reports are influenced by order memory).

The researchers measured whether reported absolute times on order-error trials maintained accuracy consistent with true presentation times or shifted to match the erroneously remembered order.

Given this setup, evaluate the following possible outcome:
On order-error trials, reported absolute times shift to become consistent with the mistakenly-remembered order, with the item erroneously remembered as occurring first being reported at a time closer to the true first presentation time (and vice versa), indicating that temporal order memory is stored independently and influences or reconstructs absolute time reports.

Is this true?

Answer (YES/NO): YES